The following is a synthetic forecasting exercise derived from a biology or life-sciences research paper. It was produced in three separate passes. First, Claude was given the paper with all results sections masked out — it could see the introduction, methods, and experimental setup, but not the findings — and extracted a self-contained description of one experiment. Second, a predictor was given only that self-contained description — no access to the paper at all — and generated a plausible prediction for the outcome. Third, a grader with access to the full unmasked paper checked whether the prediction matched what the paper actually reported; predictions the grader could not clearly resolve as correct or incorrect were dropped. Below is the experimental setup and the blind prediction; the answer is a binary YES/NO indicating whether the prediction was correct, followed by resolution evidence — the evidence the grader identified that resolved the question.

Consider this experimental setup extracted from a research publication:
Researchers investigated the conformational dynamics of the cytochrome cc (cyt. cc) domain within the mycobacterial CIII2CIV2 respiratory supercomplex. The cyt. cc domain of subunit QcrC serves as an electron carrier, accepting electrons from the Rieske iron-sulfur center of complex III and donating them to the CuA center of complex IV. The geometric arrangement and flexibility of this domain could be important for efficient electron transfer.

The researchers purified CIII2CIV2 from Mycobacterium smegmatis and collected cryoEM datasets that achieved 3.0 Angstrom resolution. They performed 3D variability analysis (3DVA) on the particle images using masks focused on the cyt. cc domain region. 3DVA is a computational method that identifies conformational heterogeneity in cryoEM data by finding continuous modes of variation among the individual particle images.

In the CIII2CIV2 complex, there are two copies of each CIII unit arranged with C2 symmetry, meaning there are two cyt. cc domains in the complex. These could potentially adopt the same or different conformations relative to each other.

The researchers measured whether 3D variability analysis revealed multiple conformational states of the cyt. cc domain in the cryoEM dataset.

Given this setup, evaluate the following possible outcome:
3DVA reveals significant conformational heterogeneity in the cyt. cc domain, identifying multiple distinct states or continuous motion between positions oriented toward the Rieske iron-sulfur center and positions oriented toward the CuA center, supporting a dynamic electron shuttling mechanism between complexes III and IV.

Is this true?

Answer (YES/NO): NO